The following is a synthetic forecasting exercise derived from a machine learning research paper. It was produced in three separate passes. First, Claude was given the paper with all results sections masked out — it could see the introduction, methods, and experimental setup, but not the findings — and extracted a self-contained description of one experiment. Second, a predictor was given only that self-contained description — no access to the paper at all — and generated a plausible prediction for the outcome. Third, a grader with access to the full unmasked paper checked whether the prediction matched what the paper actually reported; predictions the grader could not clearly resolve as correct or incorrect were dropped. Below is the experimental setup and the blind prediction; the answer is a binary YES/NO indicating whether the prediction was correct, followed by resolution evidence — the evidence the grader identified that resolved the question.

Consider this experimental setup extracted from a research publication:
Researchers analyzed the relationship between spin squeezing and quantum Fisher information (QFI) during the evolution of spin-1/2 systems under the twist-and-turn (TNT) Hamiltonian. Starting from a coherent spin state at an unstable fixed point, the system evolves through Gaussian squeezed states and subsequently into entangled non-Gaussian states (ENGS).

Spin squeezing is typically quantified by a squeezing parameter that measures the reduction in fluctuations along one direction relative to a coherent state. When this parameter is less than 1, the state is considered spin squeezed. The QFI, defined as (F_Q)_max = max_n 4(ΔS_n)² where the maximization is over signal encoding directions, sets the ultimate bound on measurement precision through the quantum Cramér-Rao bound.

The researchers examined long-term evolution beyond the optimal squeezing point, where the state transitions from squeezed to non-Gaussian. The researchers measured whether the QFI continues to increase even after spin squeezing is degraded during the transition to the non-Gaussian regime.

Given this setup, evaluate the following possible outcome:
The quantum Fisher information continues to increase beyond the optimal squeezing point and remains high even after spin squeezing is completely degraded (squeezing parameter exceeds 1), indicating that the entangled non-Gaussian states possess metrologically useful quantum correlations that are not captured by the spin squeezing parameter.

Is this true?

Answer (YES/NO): YES